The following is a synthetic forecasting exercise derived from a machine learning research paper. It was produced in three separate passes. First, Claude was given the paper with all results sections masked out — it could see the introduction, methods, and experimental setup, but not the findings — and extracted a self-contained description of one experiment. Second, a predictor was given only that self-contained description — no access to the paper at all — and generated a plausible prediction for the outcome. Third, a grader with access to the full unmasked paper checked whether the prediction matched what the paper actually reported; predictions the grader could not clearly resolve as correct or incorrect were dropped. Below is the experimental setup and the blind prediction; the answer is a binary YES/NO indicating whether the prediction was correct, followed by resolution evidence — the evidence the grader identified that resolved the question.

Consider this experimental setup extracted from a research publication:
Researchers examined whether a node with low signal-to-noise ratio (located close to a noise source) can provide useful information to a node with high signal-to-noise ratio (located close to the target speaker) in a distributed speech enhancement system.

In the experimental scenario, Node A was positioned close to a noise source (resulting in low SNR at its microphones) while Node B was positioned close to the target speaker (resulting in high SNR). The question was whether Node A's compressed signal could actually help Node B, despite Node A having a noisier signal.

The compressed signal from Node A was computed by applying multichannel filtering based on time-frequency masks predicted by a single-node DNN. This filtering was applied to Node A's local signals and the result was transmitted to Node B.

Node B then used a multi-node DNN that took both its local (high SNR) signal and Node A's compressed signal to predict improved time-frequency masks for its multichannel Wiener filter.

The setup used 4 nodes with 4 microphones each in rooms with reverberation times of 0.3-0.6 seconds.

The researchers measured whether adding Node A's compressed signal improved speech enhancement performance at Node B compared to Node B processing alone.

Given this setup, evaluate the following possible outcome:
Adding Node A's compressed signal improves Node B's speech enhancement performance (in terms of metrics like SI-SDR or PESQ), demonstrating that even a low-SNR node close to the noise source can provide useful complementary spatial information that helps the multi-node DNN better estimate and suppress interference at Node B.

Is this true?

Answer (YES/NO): YES